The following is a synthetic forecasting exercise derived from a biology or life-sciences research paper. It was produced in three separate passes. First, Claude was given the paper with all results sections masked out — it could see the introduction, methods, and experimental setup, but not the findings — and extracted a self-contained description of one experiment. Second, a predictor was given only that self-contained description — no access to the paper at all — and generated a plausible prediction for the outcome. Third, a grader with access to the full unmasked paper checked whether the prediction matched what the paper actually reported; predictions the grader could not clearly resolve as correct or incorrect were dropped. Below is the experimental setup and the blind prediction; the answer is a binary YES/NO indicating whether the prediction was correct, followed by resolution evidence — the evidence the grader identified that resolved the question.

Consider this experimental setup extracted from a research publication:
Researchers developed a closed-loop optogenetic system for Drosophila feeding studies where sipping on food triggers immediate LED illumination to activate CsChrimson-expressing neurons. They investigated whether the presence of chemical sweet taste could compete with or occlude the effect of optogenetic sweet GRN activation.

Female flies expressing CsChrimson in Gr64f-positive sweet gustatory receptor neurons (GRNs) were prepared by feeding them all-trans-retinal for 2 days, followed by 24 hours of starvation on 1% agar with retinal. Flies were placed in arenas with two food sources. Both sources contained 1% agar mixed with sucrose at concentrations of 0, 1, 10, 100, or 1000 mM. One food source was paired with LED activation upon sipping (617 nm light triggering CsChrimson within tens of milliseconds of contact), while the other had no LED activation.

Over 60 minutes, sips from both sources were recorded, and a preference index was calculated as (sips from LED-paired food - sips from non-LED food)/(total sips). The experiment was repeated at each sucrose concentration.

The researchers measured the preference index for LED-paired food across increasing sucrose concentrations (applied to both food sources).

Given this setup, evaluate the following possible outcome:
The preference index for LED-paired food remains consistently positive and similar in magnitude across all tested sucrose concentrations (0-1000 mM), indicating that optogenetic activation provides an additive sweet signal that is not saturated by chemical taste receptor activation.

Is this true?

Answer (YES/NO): NO